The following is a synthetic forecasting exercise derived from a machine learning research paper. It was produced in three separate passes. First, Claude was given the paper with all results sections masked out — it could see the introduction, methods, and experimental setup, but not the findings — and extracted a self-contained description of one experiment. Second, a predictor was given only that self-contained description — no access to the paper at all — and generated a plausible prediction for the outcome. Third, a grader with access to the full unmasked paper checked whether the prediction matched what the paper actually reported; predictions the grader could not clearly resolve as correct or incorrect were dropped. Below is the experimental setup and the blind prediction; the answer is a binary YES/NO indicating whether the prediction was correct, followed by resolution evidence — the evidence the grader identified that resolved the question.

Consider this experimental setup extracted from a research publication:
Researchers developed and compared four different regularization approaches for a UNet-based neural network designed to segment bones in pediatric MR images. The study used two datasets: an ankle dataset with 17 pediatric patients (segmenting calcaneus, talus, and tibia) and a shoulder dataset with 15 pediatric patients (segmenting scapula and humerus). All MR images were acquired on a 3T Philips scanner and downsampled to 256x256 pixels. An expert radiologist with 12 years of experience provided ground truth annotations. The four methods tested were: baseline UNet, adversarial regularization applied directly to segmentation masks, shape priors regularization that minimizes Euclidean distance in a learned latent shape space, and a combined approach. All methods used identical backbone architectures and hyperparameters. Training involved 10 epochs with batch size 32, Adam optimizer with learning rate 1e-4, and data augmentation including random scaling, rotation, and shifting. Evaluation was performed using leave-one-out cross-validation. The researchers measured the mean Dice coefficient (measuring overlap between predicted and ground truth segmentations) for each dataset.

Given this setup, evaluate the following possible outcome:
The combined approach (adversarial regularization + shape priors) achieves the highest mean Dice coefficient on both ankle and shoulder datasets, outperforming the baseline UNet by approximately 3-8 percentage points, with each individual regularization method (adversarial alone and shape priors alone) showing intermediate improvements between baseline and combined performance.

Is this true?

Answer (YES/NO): NO